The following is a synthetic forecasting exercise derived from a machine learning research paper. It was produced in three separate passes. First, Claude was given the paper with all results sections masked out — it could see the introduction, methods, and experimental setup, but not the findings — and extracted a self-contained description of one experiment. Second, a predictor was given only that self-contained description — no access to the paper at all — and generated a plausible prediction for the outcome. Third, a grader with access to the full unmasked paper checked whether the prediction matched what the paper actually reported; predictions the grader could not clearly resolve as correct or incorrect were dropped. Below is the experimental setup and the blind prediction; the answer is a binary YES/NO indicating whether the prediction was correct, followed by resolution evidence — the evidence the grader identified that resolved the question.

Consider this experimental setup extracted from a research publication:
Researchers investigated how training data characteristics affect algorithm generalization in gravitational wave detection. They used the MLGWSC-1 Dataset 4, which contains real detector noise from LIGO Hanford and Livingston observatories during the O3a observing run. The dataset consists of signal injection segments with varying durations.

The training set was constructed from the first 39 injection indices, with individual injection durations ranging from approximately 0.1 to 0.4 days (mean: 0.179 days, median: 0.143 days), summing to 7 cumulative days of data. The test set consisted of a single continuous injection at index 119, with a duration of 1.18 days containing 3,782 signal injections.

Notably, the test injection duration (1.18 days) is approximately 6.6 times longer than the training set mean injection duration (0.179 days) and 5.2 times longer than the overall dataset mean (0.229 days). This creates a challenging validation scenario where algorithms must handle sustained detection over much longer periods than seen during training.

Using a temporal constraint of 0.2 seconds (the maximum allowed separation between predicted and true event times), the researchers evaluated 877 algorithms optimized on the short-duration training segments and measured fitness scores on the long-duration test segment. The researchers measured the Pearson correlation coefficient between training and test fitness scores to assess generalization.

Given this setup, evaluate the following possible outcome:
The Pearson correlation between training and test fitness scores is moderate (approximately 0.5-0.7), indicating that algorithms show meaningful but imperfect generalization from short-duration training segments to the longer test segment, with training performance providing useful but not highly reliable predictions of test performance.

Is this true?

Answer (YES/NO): NO